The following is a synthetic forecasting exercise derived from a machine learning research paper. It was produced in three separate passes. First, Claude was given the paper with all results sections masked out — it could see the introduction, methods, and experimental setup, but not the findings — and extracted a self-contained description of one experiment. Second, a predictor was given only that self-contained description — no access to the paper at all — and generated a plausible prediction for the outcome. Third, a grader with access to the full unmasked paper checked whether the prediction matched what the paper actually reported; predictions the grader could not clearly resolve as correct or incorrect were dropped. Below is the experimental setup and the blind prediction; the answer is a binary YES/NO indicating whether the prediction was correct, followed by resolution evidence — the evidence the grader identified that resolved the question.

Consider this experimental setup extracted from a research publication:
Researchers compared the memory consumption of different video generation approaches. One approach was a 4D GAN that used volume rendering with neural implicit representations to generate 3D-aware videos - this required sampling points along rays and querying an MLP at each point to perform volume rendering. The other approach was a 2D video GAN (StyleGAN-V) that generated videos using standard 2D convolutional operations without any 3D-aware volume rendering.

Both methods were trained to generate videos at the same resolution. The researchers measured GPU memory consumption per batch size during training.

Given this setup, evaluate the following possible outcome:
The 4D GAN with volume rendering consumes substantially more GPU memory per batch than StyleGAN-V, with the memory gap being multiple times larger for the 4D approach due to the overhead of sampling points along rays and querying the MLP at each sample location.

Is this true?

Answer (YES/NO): YES